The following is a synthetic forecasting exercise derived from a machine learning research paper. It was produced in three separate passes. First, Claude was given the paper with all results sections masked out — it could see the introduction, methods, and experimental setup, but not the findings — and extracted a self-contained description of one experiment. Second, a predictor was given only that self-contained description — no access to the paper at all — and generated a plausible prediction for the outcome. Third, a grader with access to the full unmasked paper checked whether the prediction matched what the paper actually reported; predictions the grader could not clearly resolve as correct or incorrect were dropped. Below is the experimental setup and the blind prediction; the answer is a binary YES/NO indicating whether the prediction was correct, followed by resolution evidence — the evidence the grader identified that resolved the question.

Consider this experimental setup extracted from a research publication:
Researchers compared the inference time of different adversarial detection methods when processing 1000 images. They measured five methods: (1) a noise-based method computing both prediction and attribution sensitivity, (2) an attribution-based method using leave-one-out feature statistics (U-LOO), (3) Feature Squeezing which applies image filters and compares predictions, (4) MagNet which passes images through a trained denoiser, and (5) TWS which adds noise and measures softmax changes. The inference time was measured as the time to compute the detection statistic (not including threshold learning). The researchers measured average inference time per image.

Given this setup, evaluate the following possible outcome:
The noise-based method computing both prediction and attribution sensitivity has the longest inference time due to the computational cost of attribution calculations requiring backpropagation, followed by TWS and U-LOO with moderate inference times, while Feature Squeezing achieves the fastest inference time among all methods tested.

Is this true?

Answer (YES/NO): NO